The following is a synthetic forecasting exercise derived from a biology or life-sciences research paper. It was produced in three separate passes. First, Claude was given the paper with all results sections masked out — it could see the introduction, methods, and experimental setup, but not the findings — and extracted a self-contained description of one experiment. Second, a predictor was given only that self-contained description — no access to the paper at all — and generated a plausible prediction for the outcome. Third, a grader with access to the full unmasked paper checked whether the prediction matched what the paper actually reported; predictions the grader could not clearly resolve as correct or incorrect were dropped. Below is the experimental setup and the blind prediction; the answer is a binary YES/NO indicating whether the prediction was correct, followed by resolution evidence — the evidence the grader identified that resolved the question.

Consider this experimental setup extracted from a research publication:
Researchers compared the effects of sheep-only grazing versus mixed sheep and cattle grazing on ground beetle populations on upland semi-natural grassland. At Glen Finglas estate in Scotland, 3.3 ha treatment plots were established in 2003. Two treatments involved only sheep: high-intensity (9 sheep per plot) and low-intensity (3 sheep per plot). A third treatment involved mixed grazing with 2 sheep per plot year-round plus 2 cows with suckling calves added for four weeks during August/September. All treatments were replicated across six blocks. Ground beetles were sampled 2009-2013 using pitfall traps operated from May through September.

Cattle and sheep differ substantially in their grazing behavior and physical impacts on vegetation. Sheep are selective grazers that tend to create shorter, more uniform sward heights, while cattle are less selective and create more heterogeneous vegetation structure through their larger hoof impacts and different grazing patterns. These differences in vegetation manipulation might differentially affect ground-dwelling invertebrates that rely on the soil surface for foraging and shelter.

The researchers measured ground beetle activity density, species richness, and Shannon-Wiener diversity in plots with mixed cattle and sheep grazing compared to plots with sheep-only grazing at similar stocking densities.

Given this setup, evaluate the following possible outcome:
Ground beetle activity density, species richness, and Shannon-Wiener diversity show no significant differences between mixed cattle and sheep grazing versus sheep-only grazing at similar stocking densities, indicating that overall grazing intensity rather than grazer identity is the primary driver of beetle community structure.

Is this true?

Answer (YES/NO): YES